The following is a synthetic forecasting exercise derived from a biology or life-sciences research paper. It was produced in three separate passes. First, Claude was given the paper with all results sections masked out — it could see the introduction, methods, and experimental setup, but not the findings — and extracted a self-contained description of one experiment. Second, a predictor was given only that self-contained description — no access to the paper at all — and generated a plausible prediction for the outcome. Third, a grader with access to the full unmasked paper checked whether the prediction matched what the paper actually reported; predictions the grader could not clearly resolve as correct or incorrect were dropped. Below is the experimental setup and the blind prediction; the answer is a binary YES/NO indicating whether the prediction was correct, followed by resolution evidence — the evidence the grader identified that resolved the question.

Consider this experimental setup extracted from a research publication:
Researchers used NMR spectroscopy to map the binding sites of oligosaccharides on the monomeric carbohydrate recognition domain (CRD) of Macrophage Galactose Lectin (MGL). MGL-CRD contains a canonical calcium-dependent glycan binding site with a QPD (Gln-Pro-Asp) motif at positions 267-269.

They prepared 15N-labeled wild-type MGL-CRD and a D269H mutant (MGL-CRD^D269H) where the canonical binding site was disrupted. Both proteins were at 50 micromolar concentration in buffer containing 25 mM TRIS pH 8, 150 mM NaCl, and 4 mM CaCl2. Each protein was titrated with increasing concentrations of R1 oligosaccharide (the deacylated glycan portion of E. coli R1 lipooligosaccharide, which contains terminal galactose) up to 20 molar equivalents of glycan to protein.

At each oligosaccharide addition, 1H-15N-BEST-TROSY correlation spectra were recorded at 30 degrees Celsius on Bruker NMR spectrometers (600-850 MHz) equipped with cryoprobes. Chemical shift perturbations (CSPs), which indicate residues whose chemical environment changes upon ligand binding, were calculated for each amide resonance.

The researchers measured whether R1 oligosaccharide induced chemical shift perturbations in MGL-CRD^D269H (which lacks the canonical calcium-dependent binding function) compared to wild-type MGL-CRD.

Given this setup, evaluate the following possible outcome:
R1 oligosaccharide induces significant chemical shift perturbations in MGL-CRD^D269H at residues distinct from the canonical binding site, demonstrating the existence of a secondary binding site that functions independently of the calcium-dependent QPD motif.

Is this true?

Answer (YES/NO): YES